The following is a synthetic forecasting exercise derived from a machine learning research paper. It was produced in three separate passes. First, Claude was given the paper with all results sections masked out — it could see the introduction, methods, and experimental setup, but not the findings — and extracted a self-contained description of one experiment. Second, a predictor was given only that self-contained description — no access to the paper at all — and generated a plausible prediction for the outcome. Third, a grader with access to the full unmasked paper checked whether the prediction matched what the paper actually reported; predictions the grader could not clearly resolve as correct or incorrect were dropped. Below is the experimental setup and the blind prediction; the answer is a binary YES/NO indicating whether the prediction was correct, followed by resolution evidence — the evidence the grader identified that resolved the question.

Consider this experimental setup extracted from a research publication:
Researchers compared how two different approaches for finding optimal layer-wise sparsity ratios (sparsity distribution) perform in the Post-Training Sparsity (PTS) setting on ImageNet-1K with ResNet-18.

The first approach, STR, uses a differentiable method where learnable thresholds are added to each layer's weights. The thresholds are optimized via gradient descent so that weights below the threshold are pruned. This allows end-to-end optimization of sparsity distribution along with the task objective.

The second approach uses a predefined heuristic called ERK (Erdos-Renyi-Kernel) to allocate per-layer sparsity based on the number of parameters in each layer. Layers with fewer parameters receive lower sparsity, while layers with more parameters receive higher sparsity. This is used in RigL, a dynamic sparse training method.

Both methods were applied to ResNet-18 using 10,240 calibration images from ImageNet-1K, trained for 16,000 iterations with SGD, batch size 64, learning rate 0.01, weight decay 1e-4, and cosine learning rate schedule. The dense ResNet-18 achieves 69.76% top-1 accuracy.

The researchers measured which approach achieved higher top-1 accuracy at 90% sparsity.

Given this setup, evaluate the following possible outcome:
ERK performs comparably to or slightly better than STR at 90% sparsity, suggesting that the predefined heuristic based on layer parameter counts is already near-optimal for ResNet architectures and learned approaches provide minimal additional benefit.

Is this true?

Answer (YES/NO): NO